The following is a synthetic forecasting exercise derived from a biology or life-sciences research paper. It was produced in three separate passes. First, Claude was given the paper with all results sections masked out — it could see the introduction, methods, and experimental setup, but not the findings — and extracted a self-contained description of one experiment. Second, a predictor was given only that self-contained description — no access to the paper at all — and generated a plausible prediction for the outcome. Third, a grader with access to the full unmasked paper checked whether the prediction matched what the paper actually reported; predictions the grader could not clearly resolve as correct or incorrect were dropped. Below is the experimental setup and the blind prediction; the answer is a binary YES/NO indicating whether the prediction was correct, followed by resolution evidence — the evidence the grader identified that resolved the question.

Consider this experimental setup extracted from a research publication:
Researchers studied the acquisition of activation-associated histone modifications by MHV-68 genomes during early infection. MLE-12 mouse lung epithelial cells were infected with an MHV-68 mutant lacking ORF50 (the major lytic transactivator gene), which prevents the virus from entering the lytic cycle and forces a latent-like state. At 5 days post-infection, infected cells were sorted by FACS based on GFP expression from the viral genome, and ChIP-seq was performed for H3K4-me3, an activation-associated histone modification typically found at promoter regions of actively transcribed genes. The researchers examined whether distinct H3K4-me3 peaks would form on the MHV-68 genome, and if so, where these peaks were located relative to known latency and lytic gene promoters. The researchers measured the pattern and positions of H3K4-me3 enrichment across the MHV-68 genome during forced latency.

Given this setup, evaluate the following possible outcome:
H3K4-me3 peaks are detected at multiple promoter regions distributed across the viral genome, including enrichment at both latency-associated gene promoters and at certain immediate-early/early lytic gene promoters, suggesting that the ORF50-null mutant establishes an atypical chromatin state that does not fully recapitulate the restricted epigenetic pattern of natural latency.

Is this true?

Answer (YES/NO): NO